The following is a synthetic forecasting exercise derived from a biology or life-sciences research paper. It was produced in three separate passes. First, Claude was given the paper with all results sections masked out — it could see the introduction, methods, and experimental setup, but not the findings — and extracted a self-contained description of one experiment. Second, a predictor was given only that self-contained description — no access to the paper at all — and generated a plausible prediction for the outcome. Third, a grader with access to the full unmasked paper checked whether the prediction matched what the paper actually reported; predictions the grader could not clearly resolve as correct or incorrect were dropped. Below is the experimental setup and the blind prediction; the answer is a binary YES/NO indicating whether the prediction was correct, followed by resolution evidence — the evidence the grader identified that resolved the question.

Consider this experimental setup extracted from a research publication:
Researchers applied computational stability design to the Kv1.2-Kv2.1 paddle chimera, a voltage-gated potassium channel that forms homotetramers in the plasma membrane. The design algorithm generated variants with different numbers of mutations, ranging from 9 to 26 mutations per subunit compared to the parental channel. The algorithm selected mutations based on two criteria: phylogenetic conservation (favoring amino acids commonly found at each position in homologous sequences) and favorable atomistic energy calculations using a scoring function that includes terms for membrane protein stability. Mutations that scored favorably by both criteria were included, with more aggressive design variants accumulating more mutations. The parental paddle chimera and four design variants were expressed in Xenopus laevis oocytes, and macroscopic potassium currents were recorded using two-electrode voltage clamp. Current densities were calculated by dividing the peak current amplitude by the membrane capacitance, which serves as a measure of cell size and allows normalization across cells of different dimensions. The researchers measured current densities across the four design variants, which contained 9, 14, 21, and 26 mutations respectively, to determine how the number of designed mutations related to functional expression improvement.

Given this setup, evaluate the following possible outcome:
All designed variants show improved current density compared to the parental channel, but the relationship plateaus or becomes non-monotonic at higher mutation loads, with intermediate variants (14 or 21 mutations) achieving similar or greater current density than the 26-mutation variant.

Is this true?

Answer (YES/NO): YES